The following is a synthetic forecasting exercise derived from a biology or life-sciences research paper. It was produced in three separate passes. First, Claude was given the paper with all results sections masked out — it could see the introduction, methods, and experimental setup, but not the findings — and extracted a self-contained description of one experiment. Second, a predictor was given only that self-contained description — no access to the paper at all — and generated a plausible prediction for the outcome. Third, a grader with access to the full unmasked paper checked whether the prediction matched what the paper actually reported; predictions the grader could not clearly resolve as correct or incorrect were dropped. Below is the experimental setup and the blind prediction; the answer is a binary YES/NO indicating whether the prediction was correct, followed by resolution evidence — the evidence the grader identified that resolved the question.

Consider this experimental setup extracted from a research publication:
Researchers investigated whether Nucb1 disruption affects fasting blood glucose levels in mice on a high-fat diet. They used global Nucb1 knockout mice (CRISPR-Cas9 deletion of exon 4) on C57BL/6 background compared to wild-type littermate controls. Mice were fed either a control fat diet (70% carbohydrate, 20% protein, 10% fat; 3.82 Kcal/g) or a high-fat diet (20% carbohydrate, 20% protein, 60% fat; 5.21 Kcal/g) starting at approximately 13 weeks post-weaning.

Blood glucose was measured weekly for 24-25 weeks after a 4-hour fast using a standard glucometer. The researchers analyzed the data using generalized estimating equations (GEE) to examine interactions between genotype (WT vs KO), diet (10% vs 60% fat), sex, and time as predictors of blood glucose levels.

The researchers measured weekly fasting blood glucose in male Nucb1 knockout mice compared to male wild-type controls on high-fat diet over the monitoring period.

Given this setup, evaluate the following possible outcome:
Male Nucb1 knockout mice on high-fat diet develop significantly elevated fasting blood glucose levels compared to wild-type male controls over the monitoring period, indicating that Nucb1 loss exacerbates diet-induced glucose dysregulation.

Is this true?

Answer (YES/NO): NO